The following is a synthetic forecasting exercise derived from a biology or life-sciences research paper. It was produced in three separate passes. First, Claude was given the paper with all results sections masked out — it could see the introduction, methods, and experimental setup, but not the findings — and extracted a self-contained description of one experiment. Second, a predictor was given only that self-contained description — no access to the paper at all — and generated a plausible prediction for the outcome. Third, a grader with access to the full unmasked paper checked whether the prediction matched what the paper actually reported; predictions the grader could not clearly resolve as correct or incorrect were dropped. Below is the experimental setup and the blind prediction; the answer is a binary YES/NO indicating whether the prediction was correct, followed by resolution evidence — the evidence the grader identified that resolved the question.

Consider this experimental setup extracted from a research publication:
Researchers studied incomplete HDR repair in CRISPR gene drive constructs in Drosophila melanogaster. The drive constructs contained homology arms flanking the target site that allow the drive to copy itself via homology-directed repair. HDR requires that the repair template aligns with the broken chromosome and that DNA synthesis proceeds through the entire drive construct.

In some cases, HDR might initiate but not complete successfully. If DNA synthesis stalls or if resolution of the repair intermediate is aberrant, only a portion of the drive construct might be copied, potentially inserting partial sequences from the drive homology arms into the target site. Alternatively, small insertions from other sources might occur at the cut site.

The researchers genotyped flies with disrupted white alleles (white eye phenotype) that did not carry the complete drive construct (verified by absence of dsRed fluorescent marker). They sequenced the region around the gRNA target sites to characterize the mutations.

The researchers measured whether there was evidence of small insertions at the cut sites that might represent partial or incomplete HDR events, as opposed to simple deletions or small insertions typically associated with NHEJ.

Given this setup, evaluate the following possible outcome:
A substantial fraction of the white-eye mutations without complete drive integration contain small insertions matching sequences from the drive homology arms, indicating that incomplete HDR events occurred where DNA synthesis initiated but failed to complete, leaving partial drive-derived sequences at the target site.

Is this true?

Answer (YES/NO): NO